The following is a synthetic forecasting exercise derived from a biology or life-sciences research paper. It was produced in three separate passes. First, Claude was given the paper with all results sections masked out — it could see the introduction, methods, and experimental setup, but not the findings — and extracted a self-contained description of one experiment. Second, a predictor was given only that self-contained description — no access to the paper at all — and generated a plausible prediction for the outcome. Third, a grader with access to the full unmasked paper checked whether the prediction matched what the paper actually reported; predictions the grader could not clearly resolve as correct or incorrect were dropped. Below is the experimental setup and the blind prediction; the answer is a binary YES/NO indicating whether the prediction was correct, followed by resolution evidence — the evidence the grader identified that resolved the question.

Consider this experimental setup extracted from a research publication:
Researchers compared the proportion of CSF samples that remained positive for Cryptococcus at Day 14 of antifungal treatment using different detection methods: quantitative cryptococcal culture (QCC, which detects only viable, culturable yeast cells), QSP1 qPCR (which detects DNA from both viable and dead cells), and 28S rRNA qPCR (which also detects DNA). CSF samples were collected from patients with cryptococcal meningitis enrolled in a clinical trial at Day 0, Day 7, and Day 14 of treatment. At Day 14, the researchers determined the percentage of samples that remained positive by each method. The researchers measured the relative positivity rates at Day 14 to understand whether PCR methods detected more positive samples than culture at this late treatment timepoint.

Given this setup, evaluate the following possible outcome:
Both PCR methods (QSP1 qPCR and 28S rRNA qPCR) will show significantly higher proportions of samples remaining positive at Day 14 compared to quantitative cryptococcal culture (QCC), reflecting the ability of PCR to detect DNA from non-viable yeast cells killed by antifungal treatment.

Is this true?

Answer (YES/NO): YES